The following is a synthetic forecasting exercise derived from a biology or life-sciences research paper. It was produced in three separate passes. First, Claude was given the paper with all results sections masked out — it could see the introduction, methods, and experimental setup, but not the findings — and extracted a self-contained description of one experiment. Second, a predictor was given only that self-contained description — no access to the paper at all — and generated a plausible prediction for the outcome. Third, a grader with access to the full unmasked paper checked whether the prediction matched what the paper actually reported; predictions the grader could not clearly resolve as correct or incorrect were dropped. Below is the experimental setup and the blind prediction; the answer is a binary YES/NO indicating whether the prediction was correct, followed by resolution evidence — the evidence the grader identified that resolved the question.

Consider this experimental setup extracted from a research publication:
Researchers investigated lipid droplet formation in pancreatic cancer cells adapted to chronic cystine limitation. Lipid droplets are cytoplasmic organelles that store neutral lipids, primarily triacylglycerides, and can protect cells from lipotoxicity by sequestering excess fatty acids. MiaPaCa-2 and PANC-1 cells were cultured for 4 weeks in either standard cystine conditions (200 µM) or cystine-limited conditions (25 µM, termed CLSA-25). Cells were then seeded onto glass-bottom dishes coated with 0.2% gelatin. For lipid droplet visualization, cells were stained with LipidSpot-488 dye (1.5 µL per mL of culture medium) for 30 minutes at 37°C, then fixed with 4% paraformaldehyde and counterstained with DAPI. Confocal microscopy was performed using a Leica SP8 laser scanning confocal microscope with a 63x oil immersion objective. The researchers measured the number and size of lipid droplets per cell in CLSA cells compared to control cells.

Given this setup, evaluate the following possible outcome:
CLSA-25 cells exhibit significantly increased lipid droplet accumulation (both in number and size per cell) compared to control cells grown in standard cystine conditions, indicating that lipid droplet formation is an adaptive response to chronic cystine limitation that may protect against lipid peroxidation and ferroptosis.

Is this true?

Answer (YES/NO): NO